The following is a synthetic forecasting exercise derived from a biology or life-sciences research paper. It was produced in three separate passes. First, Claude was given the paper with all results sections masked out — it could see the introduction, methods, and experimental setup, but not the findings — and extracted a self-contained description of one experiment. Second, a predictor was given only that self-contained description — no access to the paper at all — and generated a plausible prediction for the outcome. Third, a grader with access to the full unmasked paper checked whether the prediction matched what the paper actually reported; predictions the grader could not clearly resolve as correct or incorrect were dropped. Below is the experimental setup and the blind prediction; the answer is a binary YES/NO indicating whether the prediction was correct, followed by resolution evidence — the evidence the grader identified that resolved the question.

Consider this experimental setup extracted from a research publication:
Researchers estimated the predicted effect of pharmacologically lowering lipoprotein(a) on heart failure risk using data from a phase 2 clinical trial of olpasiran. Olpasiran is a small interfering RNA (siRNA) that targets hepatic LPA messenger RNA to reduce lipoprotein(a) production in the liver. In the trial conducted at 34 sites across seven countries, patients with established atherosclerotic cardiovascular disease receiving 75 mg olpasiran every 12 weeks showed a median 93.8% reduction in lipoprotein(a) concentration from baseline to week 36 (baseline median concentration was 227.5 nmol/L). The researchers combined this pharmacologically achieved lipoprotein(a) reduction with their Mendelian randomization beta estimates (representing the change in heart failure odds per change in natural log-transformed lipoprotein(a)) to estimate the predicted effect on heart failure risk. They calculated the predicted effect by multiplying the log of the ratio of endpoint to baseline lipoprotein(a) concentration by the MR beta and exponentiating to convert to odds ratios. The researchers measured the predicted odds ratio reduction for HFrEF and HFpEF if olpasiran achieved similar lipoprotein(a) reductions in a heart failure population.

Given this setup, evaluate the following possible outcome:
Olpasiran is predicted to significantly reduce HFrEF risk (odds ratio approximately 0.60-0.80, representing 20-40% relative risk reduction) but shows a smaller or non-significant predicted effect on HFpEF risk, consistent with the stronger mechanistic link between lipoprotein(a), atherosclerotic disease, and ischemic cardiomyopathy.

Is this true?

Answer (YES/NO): YES